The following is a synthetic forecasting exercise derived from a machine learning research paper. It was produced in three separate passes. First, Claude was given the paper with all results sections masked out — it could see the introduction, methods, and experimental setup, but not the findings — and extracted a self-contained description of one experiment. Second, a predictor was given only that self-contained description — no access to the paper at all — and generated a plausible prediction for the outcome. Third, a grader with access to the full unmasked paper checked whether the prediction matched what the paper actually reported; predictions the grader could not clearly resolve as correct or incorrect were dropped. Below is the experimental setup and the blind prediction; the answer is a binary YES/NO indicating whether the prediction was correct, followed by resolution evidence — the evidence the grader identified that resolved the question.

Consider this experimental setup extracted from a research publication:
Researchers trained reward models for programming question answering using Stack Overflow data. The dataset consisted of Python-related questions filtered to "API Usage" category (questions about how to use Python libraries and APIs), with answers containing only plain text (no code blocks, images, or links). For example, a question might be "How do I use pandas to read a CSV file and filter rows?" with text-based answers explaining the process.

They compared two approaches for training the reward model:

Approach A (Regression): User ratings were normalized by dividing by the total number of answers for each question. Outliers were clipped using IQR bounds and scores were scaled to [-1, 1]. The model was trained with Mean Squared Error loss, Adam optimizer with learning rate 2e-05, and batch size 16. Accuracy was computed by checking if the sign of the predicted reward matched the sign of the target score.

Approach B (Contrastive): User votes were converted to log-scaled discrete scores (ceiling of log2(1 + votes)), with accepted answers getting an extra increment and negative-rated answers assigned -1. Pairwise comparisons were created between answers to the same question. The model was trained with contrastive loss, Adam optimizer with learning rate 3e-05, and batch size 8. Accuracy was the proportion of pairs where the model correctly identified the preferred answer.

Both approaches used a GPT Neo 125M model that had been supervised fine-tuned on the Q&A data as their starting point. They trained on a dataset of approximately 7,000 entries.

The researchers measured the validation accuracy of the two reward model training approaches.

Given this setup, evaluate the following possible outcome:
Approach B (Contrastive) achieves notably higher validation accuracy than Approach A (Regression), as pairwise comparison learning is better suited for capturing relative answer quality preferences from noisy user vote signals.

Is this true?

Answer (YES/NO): NO